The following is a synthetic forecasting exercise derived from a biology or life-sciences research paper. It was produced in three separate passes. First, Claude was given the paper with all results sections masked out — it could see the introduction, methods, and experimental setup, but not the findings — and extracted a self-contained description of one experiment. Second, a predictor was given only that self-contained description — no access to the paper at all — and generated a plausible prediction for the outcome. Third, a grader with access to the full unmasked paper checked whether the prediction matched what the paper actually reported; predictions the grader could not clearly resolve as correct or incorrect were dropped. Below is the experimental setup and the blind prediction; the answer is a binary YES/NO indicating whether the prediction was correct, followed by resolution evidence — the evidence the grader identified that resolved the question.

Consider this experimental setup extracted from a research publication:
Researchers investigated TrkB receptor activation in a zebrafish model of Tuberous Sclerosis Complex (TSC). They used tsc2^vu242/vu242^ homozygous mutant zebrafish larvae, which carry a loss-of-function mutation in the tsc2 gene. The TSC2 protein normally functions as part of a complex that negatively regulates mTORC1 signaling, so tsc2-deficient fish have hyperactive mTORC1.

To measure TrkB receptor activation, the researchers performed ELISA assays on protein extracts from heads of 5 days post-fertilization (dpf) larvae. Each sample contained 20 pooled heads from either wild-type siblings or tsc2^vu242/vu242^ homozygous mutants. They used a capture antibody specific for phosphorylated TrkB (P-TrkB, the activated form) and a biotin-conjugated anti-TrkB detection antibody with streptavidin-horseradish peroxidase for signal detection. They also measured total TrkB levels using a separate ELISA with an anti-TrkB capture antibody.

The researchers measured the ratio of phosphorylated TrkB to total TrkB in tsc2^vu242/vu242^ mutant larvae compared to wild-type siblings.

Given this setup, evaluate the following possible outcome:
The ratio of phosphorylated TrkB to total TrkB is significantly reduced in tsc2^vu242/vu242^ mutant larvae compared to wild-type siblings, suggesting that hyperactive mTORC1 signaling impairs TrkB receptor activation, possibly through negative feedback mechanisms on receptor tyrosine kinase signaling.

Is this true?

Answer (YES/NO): NO